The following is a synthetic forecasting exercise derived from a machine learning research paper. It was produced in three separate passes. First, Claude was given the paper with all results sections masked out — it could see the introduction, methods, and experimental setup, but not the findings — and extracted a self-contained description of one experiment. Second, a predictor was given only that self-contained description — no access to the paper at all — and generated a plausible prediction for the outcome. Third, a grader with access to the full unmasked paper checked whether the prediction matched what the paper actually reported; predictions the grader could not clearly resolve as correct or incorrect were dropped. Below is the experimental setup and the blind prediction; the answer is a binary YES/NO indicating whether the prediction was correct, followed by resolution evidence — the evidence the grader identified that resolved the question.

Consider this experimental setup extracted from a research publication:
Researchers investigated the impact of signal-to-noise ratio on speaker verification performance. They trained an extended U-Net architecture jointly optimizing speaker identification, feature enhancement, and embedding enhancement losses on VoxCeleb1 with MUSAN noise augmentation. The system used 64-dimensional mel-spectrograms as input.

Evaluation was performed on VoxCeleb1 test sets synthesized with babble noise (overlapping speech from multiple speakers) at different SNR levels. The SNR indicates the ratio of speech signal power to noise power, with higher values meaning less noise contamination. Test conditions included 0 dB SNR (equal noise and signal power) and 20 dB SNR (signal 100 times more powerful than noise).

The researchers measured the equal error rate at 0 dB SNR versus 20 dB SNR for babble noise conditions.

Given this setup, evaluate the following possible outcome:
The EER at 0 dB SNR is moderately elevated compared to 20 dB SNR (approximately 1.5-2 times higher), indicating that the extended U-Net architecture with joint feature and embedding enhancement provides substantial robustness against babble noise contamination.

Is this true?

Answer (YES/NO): NO